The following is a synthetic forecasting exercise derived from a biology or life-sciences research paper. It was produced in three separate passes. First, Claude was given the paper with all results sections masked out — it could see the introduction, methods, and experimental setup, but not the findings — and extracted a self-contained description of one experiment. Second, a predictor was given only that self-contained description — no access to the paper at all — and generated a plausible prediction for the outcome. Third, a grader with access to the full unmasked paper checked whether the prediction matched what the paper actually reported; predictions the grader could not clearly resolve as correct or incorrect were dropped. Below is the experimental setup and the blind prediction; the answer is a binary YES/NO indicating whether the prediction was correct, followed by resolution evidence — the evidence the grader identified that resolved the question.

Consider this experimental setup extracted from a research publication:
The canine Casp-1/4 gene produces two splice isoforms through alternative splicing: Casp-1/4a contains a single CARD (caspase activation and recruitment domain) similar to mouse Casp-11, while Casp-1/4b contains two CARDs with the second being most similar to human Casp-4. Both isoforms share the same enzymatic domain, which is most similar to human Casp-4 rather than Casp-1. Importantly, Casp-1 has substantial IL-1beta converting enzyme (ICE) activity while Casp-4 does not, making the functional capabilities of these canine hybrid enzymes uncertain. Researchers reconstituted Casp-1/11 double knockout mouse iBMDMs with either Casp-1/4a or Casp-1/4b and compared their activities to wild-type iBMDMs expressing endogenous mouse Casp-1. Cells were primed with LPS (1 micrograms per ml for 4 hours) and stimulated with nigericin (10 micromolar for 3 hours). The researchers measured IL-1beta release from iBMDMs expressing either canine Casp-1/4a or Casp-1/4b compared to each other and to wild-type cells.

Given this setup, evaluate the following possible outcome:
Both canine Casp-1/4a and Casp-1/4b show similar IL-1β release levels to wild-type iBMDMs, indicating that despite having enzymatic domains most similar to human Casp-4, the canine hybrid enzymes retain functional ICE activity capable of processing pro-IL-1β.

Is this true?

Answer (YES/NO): YES